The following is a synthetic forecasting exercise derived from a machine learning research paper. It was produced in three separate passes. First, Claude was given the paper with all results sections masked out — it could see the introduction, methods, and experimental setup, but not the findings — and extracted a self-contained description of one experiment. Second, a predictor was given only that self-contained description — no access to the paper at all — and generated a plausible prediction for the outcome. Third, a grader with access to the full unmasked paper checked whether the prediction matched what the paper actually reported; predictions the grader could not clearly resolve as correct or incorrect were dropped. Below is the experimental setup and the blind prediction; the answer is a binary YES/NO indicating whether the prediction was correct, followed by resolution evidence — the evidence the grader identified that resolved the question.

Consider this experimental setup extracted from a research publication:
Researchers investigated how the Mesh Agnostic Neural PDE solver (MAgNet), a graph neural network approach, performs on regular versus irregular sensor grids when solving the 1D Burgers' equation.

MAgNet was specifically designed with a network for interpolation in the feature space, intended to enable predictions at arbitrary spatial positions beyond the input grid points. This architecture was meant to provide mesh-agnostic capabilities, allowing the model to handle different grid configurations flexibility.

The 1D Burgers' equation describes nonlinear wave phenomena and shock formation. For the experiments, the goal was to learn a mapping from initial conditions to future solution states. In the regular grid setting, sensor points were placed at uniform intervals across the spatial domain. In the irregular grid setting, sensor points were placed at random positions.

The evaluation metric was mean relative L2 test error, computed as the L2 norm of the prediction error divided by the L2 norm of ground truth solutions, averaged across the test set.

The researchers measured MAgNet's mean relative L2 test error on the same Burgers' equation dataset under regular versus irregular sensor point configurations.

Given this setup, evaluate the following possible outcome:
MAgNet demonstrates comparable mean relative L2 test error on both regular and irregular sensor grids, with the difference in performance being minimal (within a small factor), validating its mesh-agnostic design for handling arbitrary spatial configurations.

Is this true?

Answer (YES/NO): NO